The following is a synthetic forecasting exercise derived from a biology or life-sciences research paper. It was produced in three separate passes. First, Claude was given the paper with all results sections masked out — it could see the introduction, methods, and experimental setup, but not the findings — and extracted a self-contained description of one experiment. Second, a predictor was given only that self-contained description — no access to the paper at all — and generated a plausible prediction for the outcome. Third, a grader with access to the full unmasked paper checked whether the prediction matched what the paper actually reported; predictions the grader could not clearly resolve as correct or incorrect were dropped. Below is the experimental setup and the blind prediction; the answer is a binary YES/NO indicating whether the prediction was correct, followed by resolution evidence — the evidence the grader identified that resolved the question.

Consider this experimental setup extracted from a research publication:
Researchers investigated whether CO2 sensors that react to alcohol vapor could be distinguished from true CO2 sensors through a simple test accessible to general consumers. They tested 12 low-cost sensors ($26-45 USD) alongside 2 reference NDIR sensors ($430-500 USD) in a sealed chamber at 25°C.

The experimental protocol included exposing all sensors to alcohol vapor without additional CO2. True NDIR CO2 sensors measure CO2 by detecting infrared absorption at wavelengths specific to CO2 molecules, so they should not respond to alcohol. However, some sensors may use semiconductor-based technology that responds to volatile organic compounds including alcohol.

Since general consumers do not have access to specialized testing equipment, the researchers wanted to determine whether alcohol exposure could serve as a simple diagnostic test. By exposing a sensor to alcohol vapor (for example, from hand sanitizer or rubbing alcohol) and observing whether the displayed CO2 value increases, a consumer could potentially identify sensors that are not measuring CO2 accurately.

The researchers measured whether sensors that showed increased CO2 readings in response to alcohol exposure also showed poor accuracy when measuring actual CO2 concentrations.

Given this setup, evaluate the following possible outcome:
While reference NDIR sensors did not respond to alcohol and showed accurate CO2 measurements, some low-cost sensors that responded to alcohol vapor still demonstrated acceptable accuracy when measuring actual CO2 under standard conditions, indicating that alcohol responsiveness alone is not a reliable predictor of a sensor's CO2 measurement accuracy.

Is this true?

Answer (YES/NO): NO